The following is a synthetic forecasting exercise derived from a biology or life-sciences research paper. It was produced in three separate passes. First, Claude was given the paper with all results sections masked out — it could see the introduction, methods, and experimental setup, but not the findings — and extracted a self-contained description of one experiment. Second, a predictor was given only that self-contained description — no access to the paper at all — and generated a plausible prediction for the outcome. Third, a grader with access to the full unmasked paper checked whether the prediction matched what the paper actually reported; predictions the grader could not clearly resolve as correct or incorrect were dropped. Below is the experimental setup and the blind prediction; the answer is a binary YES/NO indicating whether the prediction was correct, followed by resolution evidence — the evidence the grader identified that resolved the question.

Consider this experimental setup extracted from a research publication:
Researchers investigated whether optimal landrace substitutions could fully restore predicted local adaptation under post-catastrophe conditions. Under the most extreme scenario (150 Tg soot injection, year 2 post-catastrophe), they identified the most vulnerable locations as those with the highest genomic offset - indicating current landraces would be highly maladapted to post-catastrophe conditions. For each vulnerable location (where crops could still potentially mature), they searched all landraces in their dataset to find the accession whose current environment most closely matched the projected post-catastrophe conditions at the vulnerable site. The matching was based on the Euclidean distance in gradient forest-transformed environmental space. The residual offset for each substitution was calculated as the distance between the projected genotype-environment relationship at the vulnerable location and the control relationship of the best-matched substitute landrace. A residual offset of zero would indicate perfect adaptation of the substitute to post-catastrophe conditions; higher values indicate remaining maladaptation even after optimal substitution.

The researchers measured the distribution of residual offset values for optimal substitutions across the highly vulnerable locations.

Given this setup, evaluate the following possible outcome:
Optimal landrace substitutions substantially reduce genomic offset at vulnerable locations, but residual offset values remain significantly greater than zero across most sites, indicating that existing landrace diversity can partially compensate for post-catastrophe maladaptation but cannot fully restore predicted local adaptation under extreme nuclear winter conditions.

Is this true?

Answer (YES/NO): NO